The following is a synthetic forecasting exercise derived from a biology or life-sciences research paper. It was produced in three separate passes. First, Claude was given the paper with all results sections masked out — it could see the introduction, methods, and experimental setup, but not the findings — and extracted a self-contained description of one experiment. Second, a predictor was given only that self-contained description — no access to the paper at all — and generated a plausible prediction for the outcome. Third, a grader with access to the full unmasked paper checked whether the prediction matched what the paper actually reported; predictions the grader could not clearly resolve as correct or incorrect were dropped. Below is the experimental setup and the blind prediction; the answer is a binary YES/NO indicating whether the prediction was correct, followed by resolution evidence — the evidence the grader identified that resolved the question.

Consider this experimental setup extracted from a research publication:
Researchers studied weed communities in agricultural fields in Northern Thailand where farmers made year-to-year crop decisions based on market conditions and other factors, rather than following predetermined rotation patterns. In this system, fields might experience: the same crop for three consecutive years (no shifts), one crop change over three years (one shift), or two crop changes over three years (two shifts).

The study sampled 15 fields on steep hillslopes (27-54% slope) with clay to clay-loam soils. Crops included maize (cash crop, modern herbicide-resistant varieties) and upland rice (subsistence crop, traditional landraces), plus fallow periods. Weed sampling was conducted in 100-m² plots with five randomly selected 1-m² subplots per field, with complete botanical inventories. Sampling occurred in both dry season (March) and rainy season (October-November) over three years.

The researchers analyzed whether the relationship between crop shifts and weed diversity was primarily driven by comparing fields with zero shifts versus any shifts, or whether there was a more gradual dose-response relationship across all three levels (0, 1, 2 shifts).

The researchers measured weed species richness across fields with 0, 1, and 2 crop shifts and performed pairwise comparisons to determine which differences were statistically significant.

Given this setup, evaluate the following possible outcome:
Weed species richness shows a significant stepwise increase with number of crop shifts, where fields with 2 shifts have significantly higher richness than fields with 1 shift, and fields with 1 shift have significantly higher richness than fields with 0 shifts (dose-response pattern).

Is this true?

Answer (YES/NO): NO